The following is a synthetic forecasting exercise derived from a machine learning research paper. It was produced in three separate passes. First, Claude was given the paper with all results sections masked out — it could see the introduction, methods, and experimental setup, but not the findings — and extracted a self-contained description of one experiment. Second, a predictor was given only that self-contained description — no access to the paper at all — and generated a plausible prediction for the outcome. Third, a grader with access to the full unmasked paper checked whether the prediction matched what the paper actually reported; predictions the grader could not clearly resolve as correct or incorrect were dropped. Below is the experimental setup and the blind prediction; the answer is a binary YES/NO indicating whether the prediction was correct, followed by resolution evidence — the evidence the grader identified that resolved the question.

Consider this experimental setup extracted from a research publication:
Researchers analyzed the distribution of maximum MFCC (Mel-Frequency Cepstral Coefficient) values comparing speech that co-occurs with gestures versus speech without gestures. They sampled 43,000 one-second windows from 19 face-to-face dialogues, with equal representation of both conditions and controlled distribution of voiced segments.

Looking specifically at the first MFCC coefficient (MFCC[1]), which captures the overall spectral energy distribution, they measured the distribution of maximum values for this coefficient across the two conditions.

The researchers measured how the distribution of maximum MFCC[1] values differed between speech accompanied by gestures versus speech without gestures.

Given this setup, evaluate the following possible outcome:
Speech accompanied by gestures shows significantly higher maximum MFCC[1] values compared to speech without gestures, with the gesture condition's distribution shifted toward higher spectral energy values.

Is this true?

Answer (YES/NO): YES